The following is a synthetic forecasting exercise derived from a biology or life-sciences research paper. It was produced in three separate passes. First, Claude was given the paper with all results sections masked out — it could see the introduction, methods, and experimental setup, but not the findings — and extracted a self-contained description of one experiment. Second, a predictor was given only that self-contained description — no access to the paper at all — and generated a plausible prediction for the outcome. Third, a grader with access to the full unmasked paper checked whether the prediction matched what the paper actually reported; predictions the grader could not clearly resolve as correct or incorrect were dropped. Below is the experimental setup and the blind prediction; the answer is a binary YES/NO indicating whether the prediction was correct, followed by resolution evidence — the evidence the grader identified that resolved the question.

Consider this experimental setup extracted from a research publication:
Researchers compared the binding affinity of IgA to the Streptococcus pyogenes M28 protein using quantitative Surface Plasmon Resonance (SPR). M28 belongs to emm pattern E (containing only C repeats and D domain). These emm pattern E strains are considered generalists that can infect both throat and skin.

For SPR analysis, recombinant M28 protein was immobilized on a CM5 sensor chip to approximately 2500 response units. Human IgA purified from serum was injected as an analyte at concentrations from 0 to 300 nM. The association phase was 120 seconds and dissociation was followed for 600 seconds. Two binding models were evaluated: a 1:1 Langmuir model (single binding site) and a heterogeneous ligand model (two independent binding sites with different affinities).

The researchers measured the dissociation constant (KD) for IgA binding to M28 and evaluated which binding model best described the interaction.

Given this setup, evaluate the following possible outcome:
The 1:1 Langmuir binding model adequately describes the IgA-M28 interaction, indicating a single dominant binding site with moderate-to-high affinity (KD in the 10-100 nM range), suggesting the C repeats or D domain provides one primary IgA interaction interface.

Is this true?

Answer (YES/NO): NO